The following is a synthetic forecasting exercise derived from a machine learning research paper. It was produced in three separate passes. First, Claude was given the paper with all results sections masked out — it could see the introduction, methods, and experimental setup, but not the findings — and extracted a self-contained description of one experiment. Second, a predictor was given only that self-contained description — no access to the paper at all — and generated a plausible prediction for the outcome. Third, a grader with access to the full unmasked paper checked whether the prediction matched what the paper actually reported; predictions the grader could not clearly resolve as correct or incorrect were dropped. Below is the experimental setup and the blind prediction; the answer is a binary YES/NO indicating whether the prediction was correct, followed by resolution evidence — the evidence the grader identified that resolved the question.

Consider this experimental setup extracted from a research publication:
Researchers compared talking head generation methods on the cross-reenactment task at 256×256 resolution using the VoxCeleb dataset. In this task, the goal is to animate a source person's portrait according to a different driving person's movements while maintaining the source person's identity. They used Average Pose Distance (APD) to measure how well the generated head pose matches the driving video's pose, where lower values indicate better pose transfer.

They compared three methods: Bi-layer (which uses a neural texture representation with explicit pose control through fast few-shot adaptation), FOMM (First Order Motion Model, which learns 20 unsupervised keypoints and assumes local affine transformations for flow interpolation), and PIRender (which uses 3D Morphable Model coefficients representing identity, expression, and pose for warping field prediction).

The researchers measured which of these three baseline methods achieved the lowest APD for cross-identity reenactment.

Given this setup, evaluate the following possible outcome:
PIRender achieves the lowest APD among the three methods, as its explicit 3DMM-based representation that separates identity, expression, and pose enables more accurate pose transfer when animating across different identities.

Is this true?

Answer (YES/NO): NO